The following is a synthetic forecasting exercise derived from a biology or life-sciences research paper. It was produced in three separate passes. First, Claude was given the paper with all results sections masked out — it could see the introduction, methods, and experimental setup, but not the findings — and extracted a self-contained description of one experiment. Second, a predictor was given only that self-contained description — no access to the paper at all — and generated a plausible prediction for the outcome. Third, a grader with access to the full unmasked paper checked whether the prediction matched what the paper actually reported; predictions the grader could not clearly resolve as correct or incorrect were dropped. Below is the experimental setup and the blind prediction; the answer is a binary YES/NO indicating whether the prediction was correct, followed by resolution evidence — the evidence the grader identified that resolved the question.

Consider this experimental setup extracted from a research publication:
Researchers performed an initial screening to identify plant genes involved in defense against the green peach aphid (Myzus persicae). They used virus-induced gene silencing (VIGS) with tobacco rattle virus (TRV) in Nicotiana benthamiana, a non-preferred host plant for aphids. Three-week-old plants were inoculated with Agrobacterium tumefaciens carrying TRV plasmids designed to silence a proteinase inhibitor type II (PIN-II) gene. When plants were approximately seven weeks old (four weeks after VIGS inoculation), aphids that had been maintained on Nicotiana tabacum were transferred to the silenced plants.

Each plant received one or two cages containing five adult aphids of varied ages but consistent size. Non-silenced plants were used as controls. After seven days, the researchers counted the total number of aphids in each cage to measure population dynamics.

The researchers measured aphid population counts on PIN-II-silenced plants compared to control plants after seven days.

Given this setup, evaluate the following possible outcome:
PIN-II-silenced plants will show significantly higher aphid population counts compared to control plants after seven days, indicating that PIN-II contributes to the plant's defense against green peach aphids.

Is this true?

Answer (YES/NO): YES